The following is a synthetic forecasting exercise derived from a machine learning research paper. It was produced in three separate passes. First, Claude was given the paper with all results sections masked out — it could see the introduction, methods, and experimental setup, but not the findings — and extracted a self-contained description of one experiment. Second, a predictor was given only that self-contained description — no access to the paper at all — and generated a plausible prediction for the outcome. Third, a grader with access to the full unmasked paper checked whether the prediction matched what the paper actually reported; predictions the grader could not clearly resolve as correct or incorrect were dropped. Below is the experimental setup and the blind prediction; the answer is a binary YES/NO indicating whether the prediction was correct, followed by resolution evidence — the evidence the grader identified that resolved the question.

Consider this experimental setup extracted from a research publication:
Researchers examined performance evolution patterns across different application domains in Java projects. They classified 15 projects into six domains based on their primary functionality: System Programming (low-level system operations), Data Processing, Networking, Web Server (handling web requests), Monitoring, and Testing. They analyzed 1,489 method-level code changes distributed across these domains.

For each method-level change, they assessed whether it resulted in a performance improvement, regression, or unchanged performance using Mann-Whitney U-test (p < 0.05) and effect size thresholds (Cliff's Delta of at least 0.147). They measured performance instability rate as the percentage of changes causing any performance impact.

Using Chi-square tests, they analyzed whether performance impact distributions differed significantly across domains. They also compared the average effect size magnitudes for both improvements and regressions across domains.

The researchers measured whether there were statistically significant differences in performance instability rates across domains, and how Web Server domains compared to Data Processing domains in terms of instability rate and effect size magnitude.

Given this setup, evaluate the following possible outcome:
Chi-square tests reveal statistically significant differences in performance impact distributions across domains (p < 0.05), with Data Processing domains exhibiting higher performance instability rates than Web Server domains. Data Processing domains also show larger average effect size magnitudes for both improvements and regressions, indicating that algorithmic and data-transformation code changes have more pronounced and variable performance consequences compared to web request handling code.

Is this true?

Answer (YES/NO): NO